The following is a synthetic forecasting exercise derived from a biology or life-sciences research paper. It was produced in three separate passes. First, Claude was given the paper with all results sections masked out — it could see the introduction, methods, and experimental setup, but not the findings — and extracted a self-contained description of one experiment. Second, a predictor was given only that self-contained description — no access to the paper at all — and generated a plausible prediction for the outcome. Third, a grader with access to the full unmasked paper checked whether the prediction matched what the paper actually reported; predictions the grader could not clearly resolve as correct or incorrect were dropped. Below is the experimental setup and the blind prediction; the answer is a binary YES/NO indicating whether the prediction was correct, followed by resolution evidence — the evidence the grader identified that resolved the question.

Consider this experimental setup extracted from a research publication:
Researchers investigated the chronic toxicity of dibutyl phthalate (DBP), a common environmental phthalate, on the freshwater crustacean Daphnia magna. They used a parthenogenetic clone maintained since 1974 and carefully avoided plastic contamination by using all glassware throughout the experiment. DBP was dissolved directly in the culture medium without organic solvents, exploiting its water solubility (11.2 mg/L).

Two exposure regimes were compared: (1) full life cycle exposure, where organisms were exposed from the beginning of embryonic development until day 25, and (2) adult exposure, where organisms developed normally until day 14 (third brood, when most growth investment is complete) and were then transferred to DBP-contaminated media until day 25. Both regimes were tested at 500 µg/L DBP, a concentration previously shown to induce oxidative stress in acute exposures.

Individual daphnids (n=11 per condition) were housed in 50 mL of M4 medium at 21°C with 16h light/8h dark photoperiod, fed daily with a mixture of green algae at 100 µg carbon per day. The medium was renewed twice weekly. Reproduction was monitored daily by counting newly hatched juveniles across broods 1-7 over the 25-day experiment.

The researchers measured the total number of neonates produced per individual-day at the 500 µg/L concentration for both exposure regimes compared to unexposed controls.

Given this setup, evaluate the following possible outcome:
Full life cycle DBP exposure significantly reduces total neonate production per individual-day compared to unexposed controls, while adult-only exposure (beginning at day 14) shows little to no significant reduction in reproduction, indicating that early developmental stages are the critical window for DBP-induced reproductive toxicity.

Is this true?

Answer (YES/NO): YES